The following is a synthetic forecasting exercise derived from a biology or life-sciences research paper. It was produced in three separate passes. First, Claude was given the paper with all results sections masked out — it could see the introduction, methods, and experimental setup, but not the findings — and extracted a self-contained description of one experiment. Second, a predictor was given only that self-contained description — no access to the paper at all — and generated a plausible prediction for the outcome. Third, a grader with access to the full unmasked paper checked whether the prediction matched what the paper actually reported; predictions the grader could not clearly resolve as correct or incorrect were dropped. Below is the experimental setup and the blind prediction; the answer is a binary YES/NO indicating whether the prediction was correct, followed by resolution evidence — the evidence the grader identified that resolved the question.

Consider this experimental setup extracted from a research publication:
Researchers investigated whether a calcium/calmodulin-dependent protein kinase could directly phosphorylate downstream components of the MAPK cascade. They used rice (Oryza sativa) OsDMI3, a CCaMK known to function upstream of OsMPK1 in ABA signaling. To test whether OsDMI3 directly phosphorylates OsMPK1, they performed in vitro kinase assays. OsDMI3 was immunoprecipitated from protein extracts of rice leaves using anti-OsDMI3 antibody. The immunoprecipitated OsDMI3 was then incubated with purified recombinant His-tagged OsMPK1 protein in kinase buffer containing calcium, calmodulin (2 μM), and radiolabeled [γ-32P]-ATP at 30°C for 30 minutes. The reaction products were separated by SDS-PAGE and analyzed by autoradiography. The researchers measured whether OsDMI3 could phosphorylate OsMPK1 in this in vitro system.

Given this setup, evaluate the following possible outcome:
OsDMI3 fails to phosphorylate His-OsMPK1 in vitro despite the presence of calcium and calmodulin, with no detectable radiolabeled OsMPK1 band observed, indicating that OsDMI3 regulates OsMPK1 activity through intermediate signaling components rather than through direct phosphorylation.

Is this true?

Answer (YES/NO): YES